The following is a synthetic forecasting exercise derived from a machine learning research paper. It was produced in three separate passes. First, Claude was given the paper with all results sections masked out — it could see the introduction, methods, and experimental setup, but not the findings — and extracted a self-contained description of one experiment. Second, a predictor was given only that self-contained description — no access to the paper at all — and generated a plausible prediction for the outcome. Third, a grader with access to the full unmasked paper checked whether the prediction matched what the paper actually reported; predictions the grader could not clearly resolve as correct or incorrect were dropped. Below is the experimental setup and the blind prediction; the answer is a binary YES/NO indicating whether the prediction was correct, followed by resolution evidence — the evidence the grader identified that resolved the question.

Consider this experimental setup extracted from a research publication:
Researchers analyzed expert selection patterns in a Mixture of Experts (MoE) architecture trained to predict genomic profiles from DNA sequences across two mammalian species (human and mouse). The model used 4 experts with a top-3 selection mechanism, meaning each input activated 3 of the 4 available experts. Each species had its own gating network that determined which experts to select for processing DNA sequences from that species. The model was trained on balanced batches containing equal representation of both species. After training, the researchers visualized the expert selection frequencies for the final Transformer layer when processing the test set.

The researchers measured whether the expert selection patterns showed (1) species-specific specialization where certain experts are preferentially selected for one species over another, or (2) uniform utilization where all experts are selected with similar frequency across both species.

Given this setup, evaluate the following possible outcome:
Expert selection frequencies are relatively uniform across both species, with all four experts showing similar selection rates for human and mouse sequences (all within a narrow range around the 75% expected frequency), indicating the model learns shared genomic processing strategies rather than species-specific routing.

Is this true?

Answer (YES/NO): NO